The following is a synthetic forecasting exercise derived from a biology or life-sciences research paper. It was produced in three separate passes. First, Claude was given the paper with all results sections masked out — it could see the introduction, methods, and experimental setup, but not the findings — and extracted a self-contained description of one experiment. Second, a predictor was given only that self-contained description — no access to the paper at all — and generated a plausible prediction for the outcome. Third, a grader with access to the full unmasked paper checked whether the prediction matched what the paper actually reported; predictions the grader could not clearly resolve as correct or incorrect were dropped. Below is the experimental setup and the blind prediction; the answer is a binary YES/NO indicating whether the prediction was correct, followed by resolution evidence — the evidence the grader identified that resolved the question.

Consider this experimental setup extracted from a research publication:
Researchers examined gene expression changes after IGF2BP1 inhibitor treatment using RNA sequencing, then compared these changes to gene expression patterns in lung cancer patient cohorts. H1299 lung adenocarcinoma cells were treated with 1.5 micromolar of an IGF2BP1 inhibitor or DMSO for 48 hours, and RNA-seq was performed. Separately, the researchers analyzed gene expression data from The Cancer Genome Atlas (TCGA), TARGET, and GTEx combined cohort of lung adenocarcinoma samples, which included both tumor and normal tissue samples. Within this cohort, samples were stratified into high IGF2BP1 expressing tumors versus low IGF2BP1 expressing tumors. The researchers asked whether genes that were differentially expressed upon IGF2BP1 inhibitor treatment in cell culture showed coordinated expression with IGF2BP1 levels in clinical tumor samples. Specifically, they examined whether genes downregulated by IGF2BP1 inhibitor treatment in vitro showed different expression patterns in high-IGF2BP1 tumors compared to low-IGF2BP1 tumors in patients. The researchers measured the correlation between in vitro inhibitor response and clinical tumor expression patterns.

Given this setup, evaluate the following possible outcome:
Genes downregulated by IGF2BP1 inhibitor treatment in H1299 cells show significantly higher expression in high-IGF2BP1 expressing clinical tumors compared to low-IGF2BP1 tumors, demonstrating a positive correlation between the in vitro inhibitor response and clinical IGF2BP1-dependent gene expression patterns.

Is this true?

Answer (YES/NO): YES